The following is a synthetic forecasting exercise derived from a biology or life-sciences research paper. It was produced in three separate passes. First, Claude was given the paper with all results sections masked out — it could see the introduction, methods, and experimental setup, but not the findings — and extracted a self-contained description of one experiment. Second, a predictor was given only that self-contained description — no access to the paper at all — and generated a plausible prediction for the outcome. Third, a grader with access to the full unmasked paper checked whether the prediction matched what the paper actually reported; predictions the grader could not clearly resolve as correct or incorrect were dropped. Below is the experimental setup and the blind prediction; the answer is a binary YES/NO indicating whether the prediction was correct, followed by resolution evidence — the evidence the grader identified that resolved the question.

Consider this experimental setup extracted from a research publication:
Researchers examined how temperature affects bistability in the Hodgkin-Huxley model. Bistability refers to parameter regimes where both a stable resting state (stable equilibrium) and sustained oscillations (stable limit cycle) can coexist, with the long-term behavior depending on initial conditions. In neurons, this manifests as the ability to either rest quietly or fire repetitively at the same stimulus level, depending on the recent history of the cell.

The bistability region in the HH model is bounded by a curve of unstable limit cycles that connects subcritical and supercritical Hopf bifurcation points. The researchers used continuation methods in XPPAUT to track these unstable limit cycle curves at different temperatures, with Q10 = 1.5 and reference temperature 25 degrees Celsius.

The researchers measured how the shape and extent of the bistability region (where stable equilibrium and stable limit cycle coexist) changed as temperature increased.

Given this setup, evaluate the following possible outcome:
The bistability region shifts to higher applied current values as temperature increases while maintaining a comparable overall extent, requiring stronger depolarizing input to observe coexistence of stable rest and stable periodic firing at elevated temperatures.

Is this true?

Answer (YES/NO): NO